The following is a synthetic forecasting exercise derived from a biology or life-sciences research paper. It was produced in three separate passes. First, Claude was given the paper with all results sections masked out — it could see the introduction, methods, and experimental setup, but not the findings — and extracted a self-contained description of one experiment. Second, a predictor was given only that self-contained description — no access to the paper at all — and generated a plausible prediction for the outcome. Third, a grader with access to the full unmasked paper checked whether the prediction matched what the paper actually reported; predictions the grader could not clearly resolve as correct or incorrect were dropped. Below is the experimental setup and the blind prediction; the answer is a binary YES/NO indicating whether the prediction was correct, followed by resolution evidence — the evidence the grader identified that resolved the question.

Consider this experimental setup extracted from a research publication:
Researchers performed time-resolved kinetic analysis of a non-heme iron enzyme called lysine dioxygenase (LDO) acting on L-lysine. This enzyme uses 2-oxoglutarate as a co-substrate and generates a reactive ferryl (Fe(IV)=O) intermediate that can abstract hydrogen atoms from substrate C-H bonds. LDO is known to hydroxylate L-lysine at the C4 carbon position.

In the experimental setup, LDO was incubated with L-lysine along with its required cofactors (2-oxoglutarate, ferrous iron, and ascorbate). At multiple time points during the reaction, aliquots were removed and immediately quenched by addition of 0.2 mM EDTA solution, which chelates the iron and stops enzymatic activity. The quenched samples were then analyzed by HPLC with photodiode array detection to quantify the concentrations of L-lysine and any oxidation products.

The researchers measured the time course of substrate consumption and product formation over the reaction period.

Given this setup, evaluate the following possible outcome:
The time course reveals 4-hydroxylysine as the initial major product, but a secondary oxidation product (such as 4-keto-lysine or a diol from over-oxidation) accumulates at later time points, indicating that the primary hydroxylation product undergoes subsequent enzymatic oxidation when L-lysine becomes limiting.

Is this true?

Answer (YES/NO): YES